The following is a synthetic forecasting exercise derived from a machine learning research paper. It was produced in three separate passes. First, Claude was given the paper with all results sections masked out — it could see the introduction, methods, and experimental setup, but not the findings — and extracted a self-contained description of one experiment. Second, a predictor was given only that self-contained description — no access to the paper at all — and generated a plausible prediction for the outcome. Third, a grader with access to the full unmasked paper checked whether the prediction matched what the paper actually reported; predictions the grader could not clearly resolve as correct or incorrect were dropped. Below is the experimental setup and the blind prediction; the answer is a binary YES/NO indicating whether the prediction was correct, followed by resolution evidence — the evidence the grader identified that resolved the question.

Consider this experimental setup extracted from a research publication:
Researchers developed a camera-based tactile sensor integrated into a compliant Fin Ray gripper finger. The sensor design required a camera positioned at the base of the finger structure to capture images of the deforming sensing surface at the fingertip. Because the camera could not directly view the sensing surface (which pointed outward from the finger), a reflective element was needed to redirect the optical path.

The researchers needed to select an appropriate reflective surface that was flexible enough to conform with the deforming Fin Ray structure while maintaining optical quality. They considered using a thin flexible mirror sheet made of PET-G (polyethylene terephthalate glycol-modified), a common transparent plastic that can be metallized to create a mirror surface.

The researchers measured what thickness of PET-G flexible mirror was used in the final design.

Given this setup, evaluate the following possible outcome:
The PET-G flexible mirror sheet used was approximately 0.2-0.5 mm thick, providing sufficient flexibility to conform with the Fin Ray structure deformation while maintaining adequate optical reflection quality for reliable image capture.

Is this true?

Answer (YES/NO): NO